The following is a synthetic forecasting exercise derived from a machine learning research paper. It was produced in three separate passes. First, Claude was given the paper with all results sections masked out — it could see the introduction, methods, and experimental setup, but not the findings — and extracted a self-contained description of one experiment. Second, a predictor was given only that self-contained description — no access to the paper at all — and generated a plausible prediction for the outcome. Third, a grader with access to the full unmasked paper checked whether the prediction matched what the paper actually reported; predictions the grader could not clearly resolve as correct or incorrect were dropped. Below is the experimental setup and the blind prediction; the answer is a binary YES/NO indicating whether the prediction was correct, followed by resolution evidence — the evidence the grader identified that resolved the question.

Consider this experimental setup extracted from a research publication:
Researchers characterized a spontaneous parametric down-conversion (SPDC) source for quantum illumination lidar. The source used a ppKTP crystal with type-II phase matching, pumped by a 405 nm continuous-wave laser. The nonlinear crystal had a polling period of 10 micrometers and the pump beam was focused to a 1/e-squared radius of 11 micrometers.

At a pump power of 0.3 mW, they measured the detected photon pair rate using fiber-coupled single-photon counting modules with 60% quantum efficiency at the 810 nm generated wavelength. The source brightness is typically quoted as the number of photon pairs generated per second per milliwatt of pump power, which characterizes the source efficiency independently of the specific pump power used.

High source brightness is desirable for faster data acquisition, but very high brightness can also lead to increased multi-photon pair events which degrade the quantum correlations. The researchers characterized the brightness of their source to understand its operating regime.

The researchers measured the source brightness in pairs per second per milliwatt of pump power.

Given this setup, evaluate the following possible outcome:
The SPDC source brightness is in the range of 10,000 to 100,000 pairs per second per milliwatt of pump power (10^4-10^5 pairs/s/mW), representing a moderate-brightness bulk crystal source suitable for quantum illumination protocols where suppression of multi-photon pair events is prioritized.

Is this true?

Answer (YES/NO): NO